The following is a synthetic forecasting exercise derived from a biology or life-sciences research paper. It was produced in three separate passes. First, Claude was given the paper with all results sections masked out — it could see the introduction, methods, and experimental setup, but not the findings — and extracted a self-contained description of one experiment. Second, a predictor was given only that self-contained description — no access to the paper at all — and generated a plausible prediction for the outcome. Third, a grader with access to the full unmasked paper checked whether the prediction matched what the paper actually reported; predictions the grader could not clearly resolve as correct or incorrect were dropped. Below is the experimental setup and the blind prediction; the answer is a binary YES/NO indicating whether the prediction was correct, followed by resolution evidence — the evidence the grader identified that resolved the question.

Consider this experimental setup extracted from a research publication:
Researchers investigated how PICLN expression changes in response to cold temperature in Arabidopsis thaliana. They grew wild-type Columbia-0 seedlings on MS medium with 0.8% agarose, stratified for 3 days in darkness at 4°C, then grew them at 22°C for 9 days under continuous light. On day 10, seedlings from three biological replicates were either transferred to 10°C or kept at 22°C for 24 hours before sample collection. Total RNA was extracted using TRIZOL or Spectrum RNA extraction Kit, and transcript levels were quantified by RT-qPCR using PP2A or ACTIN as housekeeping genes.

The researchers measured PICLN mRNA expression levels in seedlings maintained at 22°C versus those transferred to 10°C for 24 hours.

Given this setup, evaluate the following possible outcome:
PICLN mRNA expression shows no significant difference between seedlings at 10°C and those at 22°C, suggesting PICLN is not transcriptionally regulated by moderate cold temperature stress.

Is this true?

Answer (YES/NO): NO